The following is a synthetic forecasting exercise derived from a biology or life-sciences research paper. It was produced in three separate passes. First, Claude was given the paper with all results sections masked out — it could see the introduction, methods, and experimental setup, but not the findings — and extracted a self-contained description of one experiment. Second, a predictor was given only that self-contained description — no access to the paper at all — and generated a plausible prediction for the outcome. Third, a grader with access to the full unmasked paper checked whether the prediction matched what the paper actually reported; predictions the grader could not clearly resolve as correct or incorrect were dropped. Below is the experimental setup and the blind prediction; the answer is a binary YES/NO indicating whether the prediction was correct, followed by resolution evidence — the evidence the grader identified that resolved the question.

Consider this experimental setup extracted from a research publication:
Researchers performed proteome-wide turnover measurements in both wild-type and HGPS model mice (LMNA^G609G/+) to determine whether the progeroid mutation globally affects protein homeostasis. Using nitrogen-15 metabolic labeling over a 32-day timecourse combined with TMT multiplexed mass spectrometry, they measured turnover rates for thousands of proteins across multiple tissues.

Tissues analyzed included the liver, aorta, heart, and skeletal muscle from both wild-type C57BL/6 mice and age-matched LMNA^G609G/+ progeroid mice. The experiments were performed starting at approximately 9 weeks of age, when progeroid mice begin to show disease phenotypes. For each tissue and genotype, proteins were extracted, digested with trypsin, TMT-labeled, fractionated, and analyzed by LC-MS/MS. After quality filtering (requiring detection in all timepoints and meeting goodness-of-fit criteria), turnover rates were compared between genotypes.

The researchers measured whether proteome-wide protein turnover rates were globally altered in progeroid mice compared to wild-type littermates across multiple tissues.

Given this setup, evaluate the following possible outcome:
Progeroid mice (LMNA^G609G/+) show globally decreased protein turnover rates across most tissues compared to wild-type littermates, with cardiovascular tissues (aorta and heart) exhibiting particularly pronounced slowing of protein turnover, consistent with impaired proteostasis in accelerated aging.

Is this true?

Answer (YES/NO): NO